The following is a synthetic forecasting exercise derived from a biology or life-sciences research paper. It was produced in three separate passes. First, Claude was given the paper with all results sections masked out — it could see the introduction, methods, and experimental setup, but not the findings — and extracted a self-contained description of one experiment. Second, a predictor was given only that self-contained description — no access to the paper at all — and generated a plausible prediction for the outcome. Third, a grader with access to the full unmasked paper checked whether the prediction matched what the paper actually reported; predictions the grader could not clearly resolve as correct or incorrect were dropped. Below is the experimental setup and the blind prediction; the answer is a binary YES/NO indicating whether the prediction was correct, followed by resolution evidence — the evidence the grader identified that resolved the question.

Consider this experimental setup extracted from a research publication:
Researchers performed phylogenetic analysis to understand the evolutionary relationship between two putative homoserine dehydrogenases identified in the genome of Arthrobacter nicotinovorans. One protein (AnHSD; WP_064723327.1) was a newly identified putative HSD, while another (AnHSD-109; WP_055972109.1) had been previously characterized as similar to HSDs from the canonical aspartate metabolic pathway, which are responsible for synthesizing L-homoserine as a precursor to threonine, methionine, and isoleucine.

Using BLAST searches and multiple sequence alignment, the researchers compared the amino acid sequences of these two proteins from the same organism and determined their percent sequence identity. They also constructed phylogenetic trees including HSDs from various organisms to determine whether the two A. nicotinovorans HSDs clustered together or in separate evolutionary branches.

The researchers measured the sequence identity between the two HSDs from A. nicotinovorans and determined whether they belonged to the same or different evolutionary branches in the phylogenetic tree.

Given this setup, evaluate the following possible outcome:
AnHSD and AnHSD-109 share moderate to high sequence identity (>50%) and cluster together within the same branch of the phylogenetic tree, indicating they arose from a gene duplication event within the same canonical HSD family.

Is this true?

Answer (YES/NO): NO